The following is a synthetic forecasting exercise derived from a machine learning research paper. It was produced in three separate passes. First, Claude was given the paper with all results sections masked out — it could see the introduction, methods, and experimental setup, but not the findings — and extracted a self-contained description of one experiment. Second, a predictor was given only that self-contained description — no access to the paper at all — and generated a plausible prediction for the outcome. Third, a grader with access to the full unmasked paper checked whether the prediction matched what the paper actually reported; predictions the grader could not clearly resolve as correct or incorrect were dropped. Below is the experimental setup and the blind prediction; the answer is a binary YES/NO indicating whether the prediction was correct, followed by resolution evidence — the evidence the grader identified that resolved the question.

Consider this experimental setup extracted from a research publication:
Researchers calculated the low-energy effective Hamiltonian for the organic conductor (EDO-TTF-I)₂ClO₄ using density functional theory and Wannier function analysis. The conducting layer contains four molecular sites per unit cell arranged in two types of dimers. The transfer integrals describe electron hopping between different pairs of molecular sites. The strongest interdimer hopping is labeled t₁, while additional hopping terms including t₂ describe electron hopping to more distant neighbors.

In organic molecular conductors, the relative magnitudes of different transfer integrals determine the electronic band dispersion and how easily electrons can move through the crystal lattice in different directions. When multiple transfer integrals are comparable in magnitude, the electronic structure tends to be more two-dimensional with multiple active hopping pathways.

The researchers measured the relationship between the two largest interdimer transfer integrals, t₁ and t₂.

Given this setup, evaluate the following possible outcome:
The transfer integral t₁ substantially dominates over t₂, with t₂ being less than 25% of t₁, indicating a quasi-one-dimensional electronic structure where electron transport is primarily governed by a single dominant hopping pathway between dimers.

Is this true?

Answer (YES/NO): NO